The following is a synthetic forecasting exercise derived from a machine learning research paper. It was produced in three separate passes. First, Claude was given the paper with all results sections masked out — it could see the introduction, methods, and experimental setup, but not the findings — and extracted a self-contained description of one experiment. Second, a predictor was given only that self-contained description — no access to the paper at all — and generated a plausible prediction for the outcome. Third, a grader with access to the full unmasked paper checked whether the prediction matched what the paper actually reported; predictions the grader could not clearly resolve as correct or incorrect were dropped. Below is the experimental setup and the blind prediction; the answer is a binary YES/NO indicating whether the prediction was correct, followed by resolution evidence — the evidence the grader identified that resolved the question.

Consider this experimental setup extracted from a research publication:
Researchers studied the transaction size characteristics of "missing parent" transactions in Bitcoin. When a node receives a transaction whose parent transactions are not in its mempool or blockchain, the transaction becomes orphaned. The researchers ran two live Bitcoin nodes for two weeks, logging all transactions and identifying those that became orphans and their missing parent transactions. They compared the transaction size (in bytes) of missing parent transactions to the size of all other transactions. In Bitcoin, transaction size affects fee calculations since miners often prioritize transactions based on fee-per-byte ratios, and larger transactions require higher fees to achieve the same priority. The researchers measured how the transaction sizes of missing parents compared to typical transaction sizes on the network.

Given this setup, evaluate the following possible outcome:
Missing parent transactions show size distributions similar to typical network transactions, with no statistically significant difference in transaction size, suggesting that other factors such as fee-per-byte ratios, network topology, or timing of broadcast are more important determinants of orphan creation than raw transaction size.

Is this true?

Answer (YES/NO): NO